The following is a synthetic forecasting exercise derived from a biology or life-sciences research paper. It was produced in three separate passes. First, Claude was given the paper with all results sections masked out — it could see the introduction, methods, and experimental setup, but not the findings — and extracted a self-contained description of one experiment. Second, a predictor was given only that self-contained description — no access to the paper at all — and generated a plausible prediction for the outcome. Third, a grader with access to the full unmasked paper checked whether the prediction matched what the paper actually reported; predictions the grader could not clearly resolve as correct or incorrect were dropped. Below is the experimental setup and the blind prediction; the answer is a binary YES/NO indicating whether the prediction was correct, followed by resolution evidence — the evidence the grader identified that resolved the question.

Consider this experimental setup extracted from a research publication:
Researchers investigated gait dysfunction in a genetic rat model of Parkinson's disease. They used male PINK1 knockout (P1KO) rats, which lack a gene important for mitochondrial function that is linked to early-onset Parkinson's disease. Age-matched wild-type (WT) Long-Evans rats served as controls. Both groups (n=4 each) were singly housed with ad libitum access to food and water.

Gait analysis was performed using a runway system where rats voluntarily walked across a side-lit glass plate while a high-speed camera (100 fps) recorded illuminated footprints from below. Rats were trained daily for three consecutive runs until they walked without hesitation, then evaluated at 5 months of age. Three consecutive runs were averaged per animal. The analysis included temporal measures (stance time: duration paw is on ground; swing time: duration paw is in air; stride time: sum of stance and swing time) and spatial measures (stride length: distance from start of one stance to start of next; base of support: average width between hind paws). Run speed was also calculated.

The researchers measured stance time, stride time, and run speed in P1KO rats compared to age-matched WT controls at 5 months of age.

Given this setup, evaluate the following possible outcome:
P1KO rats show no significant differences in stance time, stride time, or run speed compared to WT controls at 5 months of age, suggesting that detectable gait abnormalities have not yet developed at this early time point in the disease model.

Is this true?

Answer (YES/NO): NO